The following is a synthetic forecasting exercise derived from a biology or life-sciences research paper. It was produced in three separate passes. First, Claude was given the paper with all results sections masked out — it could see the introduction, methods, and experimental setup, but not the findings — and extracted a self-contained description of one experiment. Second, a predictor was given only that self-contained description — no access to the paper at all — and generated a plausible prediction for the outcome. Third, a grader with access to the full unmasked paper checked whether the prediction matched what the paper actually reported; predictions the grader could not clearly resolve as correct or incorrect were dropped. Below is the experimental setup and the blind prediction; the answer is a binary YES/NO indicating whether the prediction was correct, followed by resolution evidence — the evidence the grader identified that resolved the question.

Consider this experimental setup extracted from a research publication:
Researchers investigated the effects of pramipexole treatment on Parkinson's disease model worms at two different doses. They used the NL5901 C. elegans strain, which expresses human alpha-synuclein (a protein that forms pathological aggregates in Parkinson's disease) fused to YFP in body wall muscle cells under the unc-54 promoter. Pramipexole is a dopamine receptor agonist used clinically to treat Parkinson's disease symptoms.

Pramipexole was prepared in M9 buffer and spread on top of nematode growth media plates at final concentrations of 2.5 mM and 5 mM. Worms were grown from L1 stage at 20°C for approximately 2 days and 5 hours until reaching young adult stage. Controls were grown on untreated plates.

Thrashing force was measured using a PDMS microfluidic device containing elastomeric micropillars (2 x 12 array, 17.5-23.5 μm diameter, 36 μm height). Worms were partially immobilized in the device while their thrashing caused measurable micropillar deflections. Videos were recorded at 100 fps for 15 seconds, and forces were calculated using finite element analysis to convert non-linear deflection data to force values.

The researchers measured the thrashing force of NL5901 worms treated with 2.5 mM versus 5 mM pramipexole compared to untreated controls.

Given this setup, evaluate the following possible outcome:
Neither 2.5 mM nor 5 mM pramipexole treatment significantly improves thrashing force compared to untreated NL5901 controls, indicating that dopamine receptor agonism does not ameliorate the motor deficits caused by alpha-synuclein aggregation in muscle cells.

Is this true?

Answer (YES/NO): NO